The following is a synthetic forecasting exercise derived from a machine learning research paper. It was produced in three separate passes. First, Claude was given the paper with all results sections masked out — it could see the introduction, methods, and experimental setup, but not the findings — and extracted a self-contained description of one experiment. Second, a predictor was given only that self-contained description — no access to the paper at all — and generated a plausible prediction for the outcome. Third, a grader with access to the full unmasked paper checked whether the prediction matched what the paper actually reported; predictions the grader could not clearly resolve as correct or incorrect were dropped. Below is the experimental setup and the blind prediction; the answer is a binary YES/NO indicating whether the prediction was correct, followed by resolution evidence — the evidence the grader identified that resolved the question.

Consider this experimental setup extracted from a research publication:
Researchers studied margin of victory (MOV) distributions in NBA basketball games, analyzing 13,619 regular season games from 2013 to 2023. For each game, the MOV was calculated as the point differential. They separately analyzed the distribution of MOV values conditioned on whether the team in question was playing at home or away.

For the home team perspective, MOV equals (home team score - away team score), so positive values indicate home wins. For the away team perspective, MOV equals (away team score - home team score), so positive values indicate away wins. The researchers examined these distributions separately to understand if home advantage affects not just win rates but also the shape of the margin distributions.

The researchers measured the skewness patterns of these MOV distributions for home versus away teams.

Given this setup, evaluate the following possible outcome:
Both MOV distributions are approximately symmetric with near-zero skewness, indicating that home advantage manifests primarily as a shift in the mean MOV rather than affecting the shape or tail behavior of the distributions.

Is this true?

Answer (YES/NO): NO